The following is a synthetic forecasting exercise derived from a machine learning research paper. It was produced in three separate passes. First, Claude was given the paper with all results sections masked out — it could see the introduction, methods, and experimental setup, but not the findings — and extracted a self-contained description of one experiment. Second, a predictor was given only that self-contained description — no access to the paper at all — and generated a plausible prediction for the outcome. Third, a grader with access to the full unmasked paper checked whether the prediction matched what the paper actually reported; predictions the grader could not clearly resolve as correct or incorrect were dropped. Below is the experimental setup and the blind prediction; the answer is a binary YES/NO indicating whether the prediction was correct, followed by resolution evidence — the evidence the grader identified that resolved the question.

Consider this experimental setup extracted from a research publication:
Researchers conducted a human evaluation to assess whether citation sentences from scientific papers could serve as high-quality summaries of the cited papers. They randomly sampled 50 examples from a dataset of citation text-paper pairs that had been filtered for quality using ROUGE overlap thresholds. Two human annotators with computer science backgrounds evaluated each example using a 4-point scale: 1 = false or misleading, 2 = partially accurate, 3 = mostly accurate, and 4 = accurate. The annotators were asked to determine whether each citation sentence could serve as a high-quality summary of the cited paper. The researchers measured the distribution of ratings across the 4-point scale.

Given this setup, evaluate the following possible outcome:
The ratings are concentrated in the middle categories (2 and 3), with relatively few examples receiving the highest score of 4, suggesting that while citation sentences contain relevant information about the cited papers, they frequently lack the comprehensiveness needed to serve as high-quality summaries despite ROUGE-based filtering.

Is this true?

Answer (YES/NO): NO